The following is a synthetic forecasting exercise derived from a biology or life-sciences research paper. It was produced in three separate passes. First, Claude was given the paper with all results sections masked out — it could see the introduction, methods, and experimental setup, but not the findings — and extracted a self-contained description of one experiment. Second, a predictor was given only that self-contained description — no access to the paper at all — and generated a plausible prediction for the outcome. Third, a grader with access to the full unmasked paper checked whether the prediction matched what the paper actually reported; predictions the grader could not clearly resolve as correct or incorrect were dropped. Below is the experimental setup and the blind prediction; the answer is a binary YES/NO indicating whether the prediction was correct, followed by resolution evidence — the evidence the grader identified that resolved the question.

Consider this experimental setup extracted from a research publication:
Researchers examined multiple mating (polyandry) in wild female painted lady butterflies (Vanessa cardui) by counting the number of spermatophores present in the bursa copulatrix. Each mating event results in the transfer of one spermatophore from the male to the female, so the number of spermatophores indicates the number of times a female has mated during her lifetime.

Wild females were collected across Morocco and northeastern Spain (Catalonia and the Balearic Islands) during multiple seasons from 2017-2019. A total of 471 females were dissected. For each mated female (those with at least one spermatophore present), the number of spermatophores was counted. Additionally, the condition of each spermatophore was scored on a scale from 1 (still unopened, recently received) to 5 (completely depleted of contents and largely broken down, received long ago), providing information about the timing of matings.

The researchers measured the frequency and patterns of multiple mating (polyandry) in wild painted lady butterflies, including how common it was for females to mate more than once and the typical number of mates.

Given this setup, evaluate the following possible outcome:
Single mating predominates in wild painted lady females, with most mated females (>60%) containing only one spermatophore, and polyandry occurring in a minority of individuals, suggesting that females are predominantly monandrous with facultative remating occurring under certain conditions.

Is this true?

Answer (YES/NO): YES